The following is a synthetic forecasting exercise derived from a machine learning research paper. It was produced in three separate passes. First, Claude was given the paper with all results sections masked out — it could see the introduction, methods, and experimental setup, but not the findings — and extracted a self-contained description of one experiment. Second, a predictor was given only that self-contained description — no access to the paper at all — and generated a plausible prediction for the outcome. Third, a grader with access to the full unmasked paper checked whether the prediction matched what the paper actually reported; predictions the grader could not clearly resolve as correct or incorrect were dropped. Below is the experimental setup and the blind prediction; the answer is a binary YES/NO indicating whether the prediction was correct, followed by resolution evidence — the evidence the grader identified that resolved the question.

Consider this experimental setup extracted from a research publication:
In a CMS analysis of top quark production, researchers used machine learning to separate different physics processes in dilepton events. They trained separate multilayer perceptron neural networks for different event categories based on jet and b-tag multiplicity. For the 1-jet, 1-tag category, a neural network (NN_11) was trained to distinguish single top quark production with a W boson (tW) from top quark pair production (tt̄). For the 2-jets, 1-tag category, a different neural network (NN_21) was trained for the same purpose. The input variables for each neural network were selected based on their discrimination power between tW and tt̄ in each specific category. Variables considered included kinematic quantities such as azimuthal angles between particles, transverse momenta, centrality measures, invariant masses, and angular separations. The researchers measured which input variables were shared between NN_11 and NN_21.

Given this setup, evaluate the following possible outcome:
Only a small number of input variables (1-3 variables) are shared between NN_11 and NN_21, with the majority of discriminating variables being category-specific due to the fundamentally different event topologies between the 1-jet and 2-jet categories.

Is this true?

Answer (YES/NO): YES